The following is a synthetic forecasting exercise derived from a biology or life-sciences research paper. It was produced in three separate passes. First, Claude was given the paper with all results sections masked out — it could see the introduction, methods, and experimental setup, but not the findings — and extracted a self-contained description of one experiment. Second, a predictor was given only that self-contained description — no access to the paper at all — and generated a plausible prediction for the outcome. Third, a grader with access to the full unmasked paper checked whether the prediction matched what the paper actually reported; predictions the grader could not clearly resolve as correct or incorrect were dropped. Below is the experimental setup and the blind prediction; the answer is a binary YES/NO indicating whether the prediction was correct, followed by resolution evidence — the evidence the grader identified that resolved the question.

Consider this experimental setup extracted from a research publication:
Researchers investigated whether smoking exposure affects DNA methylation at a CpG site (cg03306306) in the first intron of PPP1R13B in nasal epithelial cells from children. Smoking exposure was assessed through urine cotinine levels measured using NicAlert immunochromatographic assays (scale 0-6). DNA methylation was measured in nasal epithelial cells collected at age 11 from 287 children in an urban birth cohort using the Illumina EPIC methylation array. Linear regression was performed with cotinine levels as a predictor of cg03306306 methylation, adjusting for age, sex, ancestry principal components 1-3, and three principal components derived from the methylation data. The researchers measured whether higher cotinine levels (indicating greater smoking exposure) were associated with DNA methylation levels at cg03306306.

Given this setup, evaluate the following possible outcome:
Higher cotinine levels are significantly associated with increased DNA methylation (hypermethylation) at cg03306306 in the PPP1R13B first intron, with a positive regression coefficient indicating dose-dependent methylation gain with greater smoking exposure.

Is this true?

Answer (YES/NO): YES